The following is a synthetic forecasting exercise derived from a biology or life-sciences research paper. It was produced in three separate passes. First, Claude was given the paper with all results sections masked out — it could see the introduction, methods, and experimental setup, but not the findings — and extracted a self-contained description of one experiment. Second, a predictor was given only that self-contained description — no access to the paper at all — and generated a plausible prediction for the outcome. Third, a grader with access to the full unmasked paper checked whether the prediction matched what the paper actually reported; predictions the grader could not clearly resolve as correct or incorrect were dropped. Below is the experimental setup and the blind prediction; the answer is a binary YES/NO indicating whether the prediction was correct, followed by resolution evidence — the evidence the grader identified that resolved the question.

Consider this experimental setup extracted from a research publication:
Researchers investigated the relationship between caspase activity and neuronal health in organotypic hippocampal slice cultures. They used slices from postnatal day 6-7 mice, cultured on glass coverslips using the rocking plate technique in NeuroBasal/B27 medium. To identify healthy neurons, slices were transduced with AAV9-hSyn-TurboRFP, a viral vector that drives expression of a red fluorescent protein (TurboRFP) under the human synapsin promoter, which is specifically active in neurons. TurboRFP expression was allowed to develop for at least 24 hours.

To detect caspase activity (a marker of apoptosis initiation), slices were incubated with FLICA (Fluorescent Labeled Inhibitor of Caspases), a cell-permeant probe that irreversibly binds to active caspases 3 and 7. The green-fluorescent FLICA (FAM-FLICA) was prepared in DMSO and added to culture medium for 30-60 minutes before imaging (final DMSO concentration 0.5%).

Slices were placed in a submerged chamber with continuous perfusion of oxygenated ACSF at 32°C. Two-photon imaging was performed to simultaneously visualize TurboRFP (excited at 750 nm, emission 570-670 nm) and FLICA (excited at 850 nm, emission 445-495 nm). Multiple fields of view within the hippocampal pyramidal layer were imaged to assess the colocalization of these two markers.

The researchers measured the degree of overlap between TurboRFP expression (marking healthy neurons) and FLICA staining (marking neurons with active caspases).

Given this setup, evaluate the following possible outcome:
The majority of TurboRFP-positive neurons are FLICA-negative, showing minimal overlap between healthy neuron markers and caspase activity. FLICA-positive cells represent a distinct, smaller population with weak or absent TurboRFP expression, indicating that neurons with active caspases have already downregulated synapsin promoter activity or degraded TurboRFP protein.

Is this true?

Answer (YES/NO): YES